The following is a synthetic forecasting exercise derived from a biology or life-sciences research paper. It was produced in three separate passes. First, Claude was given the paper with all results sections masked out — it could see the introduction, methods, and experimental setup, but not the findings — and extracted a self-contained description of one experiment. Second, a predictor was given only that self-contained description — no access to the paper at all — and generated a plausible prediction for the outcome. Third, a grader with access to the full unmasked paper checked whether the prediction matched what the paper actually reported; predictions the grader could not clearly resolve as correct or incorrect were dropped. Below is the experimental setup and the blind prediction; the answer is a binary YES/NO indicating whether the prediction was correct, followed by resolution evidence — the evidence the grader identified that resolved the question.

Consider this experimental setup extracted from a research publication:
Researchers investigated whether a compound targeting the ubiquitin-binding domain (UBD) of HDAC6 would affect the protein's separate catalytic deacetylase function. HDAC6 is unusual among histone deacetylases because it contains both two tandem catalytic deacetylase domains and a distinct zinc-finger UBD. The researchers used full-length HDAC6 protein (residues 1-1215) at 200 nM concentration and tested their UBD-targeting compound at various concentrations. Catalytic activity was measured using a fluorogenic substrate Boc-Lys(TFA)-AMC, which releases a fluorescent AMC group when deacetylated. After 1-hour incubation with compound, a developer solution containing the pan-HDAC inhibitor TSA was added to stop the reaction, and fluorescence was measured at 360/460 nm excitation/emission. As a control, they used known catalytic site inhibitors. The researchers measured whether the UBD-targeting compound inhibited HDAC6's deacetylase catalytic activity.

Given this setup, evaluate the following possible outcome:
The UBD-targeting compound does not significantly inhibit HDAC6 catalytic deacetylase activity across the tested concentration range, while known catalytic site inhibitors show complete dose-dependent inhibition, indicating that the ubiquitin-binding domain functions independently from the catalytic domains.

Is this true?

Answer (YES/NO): YES